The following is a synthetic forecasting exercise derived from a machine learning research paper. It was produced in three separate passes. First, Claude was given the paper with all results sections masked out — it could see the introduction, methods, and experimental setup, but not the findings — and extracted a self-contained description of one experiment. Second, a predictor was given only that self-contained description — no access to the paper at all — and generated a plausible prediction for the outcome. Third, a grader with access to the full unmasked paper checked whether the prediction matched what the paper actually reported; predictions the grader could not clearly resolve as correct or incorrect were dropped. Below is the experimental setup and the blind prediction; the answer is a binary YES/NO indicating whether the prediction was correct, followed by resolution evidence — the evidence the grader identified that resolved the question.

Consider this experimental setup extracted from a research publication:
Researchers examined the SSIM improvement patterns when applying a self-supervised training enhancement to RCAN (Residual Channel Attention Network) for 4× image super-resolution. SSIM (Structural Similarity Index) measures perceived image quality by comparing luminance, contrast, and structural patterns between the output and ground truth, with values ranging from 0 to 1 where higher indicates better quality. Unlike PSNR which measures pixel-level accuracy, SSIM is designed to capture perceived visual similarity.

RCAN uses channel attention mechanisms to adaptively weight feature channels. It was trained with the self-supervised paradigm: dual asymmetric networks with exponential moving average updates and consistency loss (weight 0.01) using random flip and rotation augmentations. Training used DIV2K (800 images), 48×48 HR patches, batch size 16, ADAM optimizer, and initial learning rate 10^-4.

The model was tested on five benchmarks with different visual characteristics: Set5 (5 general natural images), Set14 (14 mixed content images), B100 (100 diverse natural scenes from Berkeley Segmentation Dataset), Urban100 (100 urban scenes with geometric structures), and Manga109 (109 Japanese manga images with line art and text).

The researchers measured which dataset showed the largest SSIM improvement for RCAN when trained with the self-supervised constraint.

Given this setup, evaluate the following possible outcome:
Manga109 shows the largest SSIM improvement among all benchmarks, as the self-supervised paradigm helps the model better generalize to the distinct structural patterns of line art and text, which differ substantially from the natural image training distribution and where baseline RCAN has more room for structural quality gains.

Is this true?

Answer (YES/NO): YES